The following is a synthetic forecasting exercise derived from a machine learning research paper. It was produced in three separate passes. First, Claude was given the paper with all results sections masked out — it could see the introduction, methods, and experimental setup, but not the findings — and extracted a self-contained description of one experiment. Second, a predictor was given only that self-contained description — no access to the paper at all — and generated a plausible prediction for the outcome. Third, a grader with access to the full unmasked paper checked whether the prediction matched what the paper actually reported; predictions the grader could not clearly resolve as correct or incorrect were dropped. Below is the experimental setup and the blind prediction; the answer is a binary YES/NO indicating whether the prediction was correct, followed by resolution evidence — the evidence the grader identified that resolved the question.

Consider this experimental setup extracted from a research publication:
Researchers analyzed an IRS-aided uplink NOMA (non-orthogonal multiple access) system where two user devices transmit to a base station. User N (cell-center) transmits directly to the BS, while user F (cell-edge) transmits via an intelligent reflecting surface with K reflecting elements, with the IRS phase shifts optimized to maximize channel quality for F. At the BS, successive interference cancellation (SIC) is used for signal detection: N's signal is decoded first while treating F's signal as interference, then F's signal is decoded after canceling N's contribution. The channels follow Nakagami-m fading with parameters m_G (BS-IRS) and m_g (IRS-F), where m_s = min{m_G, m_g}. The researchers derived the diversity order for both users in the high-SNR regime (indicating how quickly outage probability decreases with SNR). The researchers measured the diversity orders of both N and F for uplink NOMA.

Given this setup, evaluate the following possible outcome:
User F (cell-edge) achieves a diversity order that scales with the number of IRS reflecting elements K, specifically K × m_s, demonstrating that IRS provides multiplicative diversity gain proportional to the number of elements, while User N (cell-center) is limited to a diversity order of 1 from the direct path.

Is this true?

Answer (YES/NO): NO